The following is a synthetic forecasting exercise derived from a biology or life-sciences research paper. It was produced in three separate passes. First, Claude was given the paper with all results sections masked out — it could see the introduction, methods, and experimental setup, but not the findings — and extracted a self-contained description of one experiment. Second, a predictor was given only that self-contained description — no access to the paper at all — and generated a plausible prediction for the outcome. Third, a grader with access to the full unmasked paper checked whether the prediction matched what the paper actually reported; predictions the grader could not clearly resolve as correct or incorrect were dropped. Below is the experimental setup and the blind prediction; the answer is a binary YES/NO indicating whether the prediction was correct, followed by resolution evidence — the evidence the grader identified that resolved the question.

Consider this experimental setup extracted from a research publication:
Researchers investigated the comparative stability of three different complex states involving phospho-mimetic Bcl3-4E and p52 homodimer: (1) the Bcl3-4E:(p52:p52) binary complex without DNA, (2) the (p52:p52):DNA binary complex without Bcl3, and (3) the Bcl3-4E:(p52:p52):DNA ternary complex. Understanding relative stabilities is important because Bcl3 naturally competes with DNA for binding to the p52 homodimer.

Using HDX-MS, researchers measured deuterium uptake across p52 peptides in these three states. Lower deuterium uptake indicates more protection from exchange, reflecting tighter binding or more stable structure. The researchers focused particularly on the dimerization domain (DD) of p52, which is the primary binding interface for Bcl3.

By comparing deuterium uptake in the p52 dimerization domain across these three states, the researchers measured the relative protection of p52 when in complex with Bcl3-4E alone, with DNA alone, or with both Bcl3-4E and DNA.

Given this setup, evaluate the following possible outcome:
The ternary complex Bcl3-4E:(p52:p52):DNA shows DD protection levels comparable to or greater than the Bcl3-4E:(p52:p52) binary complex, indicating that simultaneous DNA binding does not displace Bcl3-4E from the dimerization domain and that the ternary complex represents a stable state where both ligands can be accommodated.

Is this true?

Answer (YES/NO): YES